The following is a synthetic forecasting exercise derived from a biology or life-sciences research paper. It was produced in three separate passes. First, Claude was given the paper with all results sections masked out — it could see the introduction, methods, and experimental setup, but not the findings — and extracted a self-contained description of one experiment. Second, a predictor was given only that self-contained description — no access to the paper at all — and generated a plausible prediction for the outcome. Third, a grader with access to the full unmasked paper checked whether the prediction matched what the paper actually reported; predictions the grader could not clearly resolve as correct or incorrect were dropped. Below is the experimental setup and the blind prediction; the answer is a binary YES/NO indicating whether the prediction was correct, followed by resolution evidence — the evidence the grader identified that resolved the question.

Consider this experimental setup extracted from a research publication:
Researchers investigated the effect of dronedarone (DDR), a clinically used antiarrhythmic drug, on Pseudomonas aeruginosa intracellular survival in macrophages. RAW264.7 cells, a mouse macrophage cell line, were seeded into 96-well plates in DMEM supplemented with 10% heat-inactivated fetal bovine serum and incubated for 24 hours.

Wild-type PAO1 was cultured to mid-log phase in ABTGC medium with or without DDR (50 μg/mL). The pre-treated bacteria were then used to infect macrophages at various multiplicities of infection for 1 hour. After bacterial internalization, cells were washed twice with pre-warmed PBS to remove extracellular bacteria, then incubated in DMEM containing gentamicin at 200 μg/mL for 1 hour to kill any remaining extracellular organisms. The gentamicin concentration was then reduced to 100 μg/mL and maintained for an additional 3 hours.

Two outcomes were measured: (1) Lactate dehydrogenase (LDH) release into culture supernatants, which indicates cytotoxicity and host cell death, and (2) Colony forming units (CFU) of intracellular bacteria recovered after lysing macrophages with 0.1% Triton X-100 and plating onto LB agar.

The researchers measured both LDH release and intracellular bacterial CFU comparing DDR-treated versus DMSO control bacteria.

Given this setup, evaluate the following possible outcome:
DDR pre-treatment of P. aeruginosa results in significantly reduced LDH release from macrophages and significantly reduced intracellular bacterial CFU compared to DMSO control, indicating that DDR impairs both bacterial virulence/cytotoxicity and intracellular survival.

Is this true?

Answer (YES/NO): NO